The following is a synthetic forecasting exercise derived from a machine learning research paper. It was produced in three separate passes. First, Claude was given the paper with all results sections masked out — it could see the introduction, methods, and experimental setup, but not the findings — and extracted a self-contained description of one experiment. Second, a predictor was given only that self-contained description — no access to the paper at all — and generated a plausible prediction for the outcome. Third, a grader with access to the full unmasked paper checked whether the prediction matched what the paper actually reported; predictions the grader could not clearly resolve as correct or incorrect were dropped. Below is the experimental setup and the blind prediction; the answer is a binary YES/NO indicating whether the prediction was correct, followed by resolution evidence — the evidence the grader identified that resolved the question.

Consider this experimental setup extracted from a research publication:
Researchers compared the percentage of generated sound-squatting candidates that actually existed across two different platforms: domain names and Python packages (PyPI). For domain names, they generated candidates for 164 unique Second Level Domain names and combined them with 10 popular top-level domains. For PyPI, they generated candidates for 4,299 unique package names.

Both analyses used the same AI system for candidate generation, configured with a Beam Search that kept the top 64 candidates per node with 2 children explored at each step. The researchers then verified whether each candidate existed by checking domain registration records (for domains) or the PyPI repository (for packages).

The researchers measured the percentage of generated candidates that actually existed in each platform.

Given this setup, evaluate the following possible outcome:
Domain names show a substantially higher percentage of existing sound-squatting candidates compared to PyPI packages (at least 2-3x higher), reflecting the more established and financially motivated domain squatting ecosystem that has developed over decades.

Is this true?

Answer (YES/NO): YES